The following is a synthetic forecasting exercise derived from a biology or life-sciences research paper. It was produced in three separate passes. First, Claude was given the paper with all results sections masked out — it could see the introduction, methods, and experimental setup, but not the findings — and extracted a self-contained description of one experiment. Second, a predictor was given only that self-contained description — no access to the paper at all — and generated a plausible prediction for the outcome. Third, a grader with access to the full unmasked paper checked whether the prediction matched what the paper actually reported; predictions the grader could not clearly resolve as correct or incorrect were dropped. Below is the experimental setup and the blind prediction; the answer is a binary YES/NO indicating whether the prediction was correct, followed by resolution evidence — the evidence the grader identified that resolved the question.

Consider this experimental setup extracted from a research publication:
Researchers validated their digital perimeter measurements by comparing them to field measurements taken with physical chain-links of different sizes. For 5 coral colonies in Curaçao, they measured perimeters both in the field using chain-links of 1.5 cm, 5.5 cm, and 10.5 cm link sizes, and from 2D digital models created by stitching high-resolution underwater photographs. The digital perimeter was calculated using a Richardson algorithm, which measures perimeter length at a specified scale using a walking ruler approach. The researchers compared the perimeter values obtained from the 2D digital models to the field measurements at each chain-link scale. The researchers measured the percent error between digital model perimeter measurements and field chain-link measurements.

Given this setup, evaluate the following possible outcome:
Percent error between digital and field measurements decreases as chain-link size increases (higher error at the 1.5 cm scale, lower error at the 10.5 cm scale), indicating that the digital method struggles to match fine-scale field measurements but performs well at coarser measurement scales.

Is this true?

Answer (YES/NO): NO